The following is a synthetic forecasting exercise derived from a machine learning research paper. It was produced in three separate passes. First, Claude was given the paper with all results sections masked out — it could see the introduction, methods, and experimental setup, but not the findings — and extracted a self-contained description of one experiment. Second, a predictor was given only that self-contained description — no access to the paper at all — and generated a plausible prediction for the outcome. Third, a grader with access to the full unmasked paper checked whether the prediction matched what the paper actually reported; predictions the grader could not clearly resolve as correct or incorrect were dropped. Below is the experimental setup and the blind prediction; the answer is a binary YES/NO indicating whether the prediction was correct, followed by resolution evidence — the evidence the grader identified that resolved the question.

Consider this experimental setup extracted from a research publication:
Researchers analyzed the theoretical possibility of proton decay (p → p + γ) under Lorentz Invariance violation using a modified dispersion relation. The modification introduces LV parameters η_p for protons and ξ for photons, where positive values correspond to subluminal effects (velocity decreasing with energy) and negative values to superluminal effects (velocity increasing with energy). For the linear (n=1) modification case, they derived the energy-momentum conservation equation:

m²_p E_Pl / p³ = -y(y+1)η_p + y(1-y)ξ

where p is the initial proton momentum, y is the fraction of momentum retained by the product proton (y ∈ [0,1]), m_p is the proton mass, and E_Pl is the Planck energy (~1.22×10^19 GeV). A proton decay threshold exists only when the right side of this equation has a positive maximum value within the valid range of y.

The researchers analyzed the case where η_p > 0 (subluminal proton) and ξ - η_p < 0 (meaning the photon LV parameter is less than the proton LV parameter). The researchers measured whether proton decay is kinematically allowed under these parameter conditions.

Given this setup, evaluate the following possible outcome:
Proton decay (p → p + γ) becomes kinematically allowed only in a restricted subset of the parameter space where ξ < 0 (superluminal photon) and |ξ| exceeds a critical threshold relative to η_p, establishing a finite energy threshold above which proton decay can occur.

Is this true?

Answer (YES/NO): NO